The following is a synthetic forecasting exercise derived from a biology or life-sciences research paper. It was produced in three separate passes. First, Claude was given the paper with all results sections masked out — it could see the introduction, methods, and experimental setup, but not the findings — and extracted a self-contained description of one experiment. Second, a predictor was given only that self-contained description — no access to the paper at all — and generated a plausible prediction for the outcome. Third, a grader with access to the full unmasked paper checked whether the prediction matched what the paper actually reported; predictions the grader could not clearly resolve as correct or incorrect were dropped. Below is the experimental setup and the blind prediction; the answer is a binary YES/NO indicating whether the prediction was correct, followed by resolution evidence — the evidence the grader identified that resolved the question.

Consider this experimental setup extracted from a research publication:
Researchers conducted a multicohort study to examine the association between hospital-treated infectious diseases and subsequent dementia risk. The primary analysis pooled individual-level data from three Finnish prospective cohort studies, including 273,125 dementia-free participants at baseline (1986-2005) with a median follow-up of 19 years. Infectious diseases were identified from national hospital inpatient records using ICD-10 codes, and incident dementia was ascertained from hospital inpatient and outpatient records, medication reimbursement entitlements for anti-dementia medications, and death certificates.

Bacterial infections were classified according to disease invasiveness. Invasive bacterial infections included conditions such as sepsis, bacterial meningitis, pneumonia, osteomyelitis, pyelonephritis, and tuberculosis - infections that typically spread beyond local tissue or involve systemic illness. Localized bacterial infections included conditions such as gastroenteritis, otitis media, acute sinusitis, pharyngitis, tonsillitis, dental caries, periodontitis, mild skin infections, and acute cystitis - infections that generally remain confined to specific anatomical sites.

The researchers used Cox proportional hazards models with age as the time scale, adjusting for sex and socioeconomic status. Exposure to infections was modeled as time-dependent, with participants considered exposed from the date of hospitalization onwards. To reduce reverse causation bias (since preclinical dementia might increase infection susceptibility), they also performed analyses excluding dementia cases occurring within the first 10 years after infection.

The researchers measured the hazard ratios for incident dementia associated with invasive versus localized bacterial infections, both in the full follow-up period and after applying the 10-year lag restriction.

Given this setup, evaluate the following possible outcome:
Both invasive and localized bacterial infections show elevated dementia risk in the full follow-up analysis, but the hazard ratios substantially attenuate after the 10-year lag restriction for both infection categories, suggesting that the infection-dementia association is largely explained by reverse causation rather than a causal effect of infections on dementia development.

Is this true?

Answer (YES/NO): YES